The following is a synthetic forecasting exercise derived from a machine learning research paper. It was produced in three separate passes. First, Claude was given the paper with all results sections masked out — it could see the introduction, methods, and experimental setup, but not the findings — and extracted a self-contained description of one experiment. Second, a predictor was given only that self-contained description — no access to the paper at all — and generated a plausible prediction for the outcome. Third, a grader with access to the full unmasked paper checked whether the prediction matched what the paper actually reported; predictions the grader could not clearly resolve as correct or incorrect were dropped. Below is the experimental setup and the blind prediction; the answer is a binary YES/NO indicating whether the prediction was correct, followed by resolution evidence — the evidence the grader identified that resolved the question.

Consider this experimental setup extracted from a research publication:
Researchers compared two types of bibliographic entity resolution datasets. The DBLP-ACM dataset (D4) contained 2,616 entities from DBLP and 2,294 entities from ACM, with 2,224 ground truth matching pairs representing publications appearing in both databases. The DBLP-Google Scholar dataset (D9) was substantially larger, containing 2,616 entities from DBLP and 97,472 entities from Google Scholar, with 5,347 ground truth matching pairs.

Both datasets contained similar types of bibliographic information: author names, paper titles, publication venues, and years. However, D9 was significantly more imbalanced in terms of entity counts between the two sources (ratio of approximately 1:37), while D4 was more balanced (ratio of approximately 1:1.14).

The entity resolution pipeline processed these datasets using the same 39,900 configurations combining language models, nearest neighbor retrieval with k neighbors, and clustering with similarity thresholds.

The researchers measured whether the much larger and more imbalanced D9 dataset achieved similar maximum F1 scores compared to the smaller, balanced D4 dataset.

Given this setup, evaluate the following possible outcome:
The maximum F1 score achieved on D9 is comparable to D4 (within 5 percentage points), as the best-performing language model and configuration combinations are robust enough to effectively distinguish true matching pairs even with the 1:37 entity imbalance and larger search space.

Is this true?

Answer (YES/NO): YES